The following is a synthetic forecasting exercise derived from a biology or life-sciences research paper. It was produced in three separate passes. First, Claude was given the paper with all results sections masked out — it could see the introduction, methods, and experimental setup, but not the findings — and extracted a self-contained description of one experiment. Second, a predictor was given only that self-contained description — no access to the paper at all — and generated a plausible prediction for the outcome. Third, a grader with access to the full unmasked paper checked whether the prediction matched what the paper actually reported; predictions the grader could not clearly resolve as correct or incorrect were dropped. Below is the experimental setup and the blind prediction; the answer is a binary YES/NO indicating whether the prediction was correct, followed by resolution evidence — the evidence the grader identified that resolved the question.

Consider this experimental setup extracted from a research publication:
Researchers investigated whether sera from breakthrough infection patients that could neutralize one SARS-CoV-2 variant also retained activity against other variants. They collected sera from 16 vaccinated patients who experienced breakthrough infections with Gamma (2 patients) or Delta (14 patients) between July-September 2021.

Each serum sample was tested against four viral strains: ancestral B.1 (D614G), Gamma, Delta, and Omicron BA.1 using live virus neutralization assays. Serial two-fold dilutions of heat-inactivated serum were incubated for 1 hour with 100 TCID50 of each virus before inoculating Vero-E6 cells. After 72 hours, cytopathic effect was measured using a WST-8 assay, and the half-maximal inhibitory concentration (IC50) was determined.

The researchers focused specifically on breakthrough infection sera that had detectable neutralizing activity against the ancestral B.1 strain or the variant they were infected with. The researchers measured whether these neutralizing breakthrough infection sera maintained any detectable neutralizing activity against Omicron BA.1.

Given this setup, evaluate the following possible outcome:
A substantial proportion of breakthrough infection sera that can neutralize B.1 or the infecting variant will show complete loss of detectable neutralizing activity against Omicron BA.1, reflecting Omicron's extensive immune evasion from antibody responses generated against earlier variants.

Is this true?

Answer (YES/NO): NO